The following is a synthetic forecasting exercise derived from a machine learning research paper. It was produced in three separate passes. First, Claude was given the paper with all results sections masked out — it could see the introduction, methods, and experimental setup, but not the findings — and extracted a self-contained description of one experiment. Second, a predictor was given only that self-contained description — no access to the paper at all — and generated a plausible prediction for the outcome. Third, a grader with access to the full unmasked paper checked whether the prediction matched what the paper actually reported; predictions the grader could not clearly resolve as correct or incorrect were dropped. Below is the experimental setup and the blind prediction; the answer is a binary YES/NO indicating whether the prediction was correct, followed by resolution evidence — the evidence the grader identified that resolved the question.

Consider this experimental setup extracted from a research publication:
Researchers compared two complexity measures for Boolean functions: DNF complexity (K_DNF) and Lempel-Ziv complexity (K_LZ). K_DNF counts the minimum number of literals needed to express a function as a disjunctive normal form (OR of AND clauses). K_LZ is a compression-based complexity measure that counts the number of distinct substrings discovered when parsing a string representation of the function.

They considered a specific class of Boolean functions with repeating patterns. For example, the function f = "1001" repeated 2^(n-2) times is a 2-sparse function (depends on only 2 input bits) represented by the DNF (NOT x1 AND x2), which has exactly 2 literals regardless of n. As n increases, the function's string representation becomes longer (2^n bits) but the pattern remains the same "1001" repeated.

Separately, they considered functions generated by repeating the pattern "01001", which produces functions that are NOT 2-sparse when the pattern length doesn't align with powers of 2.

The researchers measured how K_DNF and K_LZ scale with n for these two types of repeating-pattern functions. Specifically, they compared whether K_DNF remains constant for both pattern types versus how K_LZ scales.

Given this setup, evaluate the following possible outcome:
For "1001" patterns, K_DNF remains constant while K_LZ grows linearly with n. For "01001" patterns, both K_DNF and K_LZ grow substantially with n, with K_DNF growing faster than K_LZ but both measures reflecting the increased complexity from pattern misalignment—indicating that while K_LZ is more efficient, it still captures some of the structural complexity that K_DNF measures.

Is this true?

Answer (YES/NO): NO